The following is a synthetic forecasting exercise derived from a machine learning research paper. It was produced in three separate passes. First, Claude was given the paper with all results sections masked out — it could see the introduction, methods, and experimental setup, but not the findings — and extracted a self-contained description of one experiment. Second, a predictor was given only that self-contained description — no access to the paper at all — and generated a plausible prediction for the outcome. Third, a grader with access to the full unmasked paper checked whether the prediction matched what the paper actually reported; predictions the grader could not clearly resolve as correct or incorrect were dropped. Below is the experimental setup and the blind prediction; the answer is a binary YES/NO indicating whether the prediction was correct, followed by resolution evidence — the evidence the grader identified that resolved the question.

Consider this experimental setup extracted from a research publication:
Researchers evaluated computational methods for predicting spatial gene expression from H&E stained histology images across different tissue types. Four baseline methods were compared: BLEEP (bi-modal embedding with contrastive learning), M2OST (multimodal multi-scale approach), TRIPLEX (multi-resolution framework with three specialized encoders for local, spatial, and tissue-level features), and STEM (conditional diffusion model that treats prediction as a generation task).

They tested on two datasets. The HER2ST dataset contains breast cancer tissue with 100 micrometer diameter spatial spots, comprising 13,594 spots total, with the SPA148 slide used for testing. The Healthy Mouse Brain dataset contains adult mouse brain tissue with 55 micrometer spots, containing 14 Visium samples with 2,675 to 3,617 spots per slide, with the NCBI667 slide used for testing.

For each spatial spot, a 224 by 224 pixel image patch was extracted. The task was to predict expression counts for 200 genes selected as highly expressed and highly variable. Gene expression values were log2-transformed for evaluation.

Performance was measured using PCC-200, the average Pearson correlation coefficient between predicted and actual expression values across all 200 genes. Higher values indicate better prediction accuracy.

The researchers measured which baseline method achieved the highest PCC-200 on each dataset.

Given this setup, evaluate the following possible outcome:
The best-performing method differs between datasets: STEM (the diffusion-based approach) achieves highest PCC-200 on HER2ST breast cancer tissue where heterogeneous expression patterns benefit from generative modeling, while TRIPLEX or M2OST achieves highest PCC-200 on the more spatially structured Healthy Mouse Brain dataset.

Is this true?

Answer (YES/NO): NO